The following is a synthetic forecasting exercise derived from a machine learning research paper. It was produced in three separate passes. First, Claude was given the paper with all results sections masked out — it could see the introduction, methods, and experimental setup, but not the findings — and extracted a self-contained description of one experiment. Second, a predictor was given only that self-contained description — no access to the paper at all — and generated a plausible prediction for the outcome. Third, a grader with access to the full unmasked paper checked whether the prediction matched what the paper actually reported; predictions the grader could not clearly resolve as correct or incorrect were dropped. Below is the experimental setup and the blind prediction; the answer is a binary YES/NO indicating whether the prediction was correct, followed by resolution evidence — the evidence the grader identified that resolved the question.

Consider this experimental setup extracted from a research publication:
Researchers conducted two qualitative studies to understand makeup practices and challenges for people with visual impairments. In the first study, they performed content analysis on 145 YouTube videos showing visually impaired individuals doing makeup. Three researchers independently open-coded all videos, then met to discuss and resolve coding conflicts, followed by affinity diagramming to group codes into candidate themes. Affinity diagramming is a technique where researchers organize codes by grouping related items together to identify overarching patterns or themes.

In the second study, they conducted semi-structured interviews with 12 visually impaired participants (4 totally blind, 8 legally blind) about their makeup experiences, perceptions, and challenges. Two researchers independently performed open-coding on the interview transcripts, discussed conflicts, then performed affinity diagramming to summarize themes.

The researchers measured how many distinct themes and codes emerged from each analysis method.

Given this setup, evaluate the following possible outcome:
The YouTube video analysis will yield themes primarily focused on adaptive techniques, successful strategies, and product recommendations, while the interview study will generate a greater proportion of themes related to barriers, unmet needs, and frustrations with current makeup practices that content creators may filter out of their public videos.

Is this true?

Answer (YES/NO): YES